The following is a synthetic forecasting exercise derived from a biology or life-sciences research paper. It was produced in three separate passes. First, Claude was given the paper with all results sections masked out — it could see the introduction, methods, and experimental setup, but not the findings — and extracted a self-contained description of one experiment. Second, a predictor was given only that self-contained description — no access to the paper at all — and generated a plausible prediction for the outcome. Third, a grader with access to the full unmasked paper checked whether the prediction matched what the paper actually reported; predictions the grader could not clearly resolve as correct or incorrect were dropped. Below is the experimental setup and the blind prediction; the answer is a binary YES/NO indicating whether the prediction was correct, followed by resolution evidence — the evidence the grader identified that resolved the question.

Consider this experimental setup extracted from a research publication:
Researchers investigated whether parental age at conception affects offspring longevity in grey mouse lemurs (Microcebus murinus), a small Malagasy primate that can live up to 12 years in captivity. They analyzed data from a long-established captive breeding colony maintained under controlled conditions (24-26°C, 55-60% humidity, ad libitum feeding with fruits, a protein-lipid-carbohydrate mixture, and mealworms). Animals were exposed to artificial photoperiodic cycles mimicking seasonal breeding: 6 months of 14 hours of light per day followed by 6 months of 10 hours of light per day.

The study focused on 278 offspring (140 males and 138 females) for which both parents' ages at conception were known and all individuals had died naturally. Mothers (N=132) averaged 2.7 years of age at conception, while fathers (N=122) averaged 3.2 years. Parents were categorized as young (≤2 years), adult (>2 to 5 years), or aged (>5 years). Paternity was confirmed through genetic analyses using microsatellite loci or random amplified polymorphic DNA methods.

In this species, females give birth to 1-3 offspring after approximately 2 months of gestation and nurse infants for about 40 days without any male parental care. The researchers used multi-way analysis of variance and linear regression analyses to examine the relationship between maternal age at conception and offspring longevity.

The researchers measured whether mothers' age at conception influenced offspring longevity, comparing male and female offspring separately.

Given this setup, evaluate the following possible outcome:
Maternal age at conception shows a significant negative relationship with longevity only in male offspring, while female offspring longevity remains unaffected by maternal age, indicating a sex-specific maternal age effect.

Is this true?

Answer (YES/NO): YES